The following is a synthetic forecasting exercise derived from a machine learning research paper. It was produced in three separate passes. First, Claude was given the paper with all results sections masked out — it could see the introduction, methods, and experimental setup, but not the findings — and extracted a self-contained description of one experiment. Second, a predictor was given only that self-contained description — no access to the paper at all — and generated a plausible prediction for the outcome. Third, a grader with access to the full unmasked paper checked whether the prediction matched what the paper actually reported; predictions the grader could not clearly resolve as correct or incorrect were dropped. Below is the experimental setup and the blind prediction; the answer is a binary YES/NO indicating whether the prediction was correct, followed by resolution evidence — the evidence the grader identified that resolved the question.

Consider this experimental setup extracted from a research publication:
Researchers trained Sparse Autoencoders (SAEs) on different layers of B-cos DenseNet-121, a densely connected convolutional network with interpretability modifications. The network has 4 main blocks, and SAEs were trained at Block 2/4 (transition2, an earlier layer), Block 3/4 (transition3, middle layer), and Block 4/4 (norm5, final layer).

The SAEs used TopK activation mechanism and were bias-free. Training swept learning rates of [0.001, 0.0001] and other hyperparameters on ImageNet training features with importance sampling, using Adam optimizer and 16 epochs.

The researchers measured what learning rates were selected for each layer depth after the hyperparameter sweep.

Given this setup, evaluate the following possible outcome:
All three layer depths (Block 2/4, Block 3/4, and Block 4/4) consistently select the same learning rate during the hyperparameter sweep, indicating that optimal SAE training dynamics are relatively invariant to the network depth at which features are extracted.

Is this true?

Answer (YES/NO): NO